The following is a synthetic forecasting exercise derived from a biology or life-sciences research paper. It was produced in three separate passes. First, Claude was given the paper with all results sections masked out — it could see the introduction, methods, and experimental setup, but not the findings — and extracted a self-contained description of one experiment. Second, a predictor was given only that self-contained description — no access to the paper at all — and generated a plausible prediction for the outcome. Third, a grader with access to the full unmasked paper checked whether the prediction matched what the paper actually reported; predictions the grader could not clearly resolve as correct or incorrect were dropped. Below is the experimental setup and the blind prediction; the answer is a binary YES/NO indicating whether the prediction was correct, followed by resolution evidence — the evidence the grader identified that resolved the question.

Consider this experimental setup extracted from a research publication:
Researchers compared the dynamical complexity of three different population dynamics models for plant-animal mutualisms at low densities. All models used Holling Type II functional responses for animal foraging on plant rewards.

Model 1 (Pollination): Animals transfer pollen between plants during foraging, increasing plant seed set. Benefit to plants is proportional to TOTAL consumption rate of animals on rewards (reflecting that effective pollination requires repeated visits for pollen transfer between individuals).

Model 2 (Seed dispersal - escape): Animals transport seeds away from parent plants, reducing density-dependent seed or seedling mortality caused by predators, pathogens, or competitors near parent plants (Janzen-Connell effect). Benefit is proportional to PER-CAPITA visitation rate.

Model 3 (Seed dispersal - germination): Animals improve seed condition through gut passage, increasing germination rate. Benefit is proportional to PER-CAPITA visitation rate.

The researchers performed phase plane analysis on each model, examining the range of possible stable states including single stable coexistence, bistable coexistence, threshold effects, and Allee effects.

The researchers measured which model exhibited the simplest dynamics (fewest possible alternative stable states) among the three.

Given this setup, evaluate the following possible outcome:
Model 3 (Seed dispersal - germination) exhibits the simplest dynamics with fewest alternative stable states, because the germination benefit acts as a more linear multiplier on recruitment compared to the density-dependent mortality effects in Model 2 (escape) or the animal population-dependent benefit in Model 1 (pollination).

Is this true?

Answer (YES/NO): YES